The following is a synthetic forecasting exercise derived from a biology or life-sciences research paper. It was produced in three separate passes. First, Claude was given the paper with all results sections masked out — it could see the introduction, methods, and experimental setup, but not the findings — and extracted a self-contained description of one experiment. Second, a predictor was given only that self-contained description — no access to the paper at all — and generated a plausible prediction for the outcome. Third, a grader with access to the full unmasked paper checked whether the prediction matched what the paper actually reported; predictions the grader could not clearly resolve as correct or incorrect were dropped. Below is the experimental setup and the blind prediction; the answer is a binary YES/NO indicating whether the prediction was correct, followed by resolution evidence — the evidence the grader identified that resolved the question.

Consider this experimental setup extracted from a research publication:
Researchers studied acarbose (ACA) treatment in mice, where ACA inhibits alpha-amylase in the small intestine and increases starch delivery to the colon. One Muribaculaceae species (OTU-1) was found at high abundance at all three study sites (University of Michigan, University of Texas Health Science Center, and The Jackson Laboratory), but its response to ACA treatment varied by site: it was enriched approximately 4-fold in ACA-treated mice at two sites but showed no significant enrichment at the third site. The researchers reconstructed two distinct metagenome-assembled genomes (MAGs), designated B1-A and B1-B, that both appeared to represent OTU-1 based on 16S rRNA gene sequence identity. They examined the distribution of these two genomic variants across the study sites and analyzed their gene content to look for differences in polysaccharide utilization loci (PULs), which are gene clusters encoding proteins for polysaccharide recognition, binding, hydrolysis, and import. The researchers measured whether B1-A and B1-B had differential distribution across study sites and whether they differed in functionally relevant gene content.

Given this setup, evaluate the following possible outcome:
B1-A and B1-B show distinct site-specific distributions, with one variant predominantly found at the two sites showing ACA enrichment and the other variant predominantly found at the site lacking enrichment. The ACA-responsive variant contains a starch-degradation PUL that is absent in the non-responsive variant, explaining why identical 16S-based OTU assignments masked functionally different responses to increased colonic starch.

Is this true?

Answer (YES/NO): NO